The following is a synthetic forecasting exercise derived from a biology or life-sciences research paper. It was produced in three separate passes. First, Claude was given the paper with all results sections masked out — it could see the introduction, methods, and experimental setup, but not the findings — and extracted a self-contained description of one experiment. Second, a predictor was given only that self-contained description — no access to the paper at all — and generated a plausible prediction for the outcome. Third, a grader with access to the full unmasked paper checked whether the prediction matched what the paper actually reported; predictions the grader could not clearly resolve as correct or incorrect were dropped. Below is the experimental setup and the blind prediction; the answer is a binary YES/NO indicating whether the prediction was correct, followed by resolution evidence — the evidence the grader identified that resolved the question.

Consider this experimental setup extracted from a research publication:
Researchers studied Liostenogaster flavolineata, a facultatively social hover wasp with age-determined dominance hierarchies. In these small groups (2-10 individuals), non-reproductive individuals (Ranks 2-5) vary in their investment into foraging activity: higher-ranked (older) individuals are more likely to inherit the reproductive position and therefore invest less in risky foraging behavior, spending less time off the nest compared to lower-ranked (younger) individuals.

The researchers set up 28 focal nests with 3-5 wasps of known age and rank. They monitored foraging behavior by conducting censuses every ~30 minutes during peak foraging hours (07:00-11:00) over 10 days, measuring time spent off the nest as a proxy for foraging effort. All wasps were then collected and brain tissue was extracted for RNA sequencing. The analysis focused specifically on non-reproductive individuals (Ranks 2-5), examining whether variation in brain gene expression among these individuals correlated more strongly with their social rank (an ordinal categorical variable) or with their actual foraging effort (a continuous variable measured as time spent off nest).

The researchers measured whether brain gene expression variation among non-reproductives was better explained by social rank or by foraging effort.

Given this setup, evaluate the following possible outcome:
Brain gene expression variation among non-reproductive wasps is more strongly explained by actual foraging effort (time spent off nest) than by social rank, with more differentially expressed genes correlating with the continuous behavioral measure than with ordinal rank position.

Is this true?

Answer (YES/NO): YES